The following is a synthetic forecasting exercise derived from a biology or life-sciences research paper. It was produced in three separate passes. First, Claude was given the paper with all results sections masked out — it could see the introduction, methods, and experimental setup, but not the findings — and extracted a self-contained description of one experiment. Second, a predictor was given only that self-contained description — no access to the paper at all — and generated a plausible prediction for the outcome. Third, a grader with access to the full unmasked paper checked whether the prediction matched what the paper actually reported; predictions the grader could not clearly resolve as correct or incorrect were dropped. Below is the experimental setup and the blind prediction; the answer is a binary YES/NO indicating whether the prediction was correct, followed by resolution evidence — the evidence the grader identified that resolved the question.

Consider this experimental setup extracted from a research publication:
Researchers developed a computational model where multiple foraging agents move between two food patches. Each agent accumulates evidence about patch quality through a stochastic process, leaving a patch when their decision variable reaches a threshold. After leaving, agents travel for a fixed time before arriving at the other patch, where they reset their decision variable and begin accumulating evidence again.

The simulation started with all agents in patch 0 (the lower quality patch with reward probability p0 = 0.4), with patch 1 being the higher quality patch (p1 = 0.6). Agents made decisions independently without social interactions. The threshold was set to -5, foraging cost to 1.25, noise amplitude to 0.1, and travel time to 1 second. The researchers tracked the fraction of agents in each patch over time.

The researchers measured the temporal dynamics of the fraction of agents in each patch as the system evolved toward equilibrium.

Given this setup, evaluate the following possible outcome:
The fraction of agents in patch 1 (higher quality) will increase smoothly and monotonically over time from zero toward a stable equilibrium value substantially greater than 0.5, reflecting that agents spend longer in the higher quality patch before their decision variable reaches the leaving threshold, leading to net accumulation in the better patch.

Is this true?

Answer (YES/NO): NO